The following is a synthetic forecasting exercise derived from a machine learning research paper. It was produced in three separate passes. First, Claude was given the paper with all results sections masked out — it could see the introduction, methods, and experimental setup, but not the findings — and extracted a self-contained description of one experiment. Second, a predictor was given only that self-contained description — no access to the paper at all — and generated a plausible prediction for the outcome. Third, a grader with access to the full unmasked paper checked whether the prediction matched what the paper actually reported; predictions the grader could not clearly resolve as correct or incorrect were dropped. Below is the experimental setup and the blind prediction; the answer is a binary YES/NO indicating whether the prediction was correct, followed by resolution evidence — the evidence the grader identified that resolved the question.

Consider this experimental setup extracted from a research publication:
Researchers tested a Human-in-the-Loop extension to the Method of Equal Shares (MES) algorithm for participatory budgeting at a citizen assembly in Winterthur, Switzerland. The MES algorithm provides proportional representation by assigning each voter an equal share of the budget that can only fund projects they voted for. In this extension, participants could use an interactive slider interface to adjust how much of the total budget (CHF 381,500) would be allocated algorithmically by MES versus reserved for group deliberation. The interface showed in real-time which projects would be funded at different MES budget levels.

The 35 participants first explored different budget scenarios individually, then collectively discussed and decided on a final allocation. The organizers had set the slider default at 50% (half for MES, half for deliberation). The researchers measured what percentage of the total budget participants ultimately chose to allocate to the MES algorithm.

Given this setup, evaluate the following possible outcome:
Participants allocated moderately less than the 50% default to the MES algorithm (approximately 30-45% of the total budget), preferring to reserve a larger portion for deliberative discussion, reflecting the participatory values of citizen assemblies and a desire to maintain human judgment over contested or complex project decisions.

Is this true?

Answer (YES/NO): NO